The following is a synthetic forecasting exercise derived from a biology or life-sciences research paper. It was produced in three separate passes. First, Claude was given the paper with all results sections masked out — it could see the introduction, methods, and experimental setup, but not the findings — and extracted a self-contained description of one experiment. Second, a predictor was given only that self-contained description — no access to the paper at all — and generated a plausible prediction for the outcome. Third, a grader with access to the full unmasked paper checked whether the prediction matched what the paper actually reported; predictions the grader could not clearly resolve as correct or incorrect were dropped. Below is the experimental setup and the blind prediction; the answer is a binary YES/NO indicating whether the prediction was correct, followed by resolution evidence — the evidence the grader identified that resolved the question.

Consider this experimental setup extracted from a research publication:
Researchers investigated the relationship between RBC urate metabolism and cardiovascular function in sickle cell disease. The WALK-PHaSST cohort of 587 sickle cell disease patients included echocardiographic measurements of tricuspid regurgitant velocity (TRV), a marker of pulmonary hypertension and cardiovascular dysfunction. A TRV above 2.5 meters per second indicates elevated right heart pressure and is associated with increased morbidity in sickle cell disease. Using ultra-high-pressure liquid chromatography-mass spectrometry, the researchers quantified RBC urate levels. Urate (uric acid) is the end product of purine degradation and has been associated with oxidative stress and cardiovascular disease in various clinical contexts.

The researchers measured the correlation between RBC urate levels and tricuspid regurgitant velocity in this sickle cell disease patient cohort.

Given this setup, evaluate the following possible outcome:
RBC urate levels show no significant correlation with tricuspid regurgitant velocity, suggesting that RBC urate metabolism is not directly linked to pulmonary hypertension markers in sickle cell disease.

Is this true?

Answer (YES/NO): NO